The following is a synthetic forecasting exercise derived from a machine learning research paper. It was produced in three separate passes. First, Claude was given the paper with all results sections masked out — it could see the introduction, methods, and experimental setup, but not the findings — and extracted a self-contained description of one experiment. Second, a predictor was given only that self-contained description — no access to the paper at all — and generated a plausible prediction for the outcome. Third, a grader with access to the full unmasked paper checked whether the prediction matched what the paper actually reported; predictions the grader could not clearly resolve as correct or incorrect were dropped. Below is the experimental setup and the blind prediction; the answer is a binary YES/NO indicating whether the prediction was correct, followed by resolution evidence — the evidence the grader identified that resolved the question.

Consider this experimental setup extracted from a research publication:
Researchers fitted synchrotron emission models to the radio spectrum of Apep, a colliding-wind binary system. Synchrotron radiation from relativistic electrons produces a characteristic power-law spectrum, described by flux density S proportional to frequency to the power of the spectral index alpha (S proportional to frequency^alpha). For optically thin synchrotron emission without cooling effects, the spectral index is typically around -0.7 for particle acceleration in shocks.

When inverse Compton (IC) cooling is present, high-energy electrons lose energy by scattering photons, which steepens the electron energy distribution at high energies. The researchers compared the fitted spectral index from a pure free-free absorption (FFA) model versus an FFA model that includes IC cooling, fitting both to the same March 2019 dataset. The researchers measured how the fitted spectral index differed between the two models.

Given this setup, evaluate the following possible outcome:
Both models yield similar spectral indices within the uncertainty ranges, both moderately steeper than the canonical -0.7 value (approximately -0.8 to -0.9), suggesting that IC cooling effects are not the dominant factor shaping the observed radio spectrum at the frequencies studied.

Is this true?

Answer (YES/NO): NO